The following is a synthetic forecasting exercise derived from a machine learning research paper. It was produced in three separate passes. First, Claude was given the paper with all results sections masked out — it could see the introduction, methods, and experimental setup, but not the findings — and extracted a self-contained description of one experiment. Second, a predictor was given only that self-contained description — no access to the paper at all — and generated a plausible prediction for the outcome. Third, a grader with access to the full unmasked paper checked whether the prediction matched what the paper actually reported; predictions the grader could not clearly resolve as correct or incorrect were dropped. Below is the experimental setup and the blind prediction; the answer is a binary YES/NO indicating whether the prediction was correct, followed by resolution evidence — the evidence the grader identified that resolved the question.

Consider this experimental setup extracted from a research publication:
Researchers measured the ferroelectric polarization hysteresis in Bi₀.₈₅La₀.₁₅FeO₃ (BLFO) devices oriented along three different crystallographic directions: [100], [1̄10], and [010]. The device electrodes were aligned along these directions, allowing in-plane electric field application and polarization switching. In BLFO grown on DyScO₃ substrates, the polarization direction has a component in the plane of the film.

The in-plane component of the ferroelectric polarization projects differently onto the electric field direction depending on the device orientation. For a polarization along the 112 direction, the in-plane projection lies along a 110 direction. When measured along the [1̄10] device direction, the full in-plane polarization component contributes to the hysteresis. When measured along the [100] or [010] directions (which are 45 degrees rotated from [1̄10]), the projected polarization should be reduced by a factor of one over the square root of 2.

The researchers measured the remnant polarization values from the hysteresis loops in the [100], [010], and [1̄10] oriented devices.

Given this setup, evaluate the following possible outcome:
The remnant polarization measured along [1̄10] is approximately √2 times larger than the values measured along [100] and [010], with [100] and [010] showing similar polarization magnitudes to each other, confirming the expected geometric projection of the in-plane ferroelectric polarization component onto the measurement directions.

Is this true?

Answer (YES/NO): YES